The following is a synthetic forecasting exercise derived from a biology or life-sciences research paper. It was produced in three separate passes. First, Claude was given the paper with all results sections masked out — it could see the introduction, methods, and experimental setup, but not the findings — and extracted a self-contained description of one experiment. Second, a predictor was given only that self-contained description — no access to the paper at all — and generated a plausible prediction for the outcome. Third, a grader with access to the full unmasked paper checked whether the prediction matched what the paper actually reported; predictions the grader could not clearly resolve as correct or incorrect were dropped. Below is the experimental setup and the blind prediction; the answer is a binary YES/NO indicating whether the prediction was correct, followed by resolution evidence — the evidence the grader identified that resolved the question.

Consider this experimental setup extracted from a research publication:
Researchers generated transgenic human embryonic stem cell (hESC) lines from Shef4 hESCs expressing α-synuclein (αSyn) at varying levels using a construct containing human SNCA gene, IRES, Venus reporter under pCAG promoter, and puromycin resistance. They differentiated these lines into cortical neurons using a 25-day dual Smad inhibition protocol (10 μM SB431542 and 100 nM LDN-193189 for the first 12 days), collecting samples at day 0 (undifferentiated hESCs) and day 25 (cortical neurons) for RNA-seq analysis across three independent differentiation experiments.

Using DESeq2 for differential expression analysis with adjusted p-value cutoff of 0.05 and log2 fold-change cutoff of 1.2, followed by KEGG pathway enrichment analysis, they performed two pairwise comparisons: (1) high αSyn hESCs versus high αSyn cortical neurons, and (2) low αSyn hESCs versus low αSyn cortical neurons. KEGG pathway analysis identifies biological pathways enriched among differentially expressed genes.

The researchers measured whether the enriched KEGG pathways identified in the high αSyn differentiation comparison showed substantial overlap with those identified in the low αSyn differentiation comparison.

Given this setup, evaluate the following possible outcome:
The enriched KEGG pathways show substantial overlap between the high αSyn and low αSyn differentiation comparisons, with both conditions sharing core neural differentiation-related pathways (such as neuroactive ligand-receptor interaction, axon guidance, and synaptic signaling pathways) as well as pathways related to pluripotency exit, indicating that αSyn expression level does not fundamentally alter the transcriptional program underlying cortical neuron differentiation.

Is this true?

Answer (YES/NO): YES